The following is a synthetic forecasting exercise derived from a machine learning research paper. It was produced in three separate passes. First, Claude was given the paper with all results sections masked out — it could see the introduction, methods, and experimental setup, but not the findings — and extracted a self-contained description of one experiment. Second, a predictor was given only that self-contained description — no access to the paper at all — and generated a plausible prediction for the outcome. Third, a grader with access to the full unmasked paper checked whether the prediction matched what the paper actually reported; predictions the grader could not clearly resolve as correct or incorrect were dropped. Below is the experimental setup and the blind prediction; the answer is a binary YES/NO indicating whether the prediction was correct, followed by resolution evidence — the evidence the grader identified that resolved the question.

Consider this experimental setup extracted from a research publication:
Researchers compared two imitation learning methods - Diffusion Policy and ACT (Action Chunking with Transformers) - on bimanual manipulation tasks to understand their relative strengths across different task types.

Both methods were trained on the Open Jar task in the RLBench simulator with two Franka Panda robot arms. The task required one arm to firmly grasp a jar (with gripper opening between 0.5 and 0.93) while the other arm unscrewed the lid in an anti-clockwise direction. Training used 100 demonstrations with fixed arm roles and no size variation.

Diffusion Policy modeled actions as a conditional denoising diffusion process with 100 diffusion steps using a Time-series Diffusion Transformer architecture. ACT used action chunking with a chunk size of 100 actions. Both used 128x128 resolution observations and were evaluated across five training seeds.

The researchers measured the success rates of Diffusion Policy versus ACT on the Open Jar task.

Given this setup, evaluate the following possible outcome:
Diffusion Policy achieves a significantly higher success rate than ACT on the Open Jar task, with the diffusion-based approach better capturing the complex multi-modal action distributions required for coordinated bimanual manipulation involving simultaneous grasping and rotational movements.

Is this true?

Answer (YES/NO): NO